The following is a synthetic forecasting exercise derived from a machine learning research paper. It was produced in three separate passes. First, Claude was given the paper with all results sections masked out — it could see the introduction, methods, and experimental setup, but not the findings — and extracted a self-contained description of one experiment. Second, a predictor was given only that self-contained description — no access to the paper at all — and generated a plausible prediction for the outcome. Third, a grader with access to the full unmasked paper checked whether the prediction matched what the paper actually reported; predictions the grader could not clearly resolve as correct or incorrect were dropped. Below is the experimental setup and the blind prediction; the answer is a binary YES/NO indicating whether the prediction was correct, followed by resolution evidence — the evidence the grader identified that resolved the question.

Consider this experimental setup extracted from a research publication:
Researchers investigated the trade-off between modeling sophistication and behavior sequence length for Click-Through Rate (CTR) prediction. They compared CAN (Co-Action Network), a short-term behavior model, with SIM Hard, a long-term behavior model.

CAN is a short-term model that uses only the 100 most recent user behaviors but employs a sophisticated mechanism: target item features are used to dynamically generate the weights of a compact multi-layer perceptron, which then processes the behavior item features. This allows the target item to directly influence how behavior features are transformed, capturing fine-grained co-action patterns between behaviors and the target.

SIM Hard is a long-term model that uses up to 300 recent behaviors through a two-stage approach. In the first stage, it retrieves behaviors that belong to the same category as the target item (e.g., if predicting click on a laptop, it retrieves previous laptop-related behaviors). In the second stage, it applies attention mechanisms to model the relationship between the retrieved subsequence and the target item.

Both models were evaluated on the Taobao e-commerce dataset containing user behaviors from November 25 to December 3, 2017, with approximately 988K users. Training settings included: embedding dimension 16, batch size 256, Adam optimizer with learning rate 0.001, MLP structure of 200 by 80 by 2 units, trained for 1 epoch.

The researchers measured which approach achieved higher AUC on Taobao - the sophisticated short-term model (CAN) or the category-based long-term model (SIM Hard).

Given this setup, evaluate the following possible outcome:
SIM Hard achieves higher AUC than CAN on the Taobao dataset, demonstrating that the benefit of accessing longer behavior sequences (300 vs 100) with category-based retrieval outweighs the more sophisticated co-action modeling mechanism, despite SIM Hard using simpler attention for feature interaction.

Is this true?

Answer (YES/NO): NO